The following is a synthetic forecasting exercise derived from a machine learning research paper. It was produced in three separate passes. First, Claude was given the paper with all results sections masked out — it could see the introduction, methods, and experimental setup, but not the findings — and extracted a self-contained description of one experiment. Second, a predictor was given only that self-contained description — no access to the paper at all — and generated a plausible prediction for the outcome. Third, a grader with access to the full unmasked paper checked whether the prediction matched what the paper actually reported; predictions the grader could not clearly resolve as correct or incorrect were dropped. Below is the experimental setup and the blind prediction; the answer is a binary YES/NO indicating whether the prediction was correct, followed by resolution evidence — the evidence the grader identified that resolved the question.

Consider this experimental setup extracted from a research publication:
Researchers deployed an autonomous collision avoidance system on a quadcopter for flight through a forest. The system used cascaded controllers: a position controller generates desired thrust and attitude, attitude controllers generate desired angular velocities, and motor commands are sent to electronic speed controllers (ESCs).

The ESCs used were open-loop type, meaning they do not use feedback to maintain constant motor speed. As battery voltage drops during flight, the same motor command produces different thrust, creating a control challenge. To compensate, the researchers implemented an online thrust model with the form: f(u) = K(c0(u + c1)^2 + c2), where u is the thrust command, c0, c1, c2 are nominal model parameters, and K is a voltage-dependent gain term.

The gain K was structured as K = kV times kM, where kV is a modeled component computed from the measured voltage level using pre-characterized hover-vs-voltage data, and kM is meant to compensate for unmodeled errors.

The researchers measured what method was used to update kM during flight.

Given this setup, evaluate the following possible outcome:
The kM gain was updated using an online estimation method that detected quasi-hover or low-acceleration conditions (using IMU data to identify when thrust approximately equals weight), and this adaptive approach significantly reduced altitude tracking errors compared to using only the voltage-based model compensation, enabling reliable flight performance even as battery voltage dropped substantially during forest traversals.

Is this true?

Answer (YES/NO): NO